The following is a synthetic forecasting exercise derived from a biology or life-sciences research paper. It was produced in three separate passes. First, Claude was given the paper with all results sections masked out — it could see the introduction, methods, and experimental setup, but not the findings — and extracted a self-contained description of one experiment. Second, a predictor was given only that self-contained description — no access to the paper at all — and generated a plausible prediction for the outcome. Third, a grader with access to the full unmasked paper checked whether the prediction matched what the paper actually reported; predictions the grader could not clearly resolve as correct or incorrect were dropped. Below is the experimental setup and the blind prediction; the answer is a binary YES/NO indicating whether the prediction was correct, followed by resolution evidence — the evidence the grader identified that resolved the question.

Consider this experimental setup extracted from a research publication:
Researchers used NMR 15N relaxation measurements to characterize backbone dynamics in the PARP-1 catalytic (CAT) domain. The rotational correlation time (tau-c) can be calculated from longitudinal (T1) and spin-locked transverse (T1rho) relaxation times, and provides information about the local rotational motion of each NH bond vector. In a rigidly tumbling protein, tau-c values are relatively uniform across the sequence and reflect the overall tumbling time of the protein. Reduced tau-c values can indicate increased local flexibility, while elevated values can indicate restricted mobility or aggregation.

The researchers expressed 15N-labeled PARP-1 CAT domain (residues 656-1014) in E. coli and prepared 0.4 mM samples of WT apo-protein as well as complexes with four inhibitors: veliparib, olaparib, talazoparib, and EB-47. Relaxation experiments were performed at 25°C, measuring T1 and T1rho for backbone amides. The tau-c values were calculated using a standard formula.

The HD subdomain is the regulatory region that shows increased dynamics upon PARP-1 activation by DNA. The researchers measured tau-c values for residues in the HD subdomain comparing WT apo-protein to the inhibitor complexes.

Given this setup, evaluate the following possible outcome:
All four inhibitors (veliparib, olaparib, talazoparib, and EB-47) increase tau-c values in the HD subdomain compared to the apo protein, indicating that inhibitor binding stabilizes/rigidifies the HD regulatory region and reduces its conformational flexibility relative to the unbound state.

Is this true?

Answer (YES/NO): NO